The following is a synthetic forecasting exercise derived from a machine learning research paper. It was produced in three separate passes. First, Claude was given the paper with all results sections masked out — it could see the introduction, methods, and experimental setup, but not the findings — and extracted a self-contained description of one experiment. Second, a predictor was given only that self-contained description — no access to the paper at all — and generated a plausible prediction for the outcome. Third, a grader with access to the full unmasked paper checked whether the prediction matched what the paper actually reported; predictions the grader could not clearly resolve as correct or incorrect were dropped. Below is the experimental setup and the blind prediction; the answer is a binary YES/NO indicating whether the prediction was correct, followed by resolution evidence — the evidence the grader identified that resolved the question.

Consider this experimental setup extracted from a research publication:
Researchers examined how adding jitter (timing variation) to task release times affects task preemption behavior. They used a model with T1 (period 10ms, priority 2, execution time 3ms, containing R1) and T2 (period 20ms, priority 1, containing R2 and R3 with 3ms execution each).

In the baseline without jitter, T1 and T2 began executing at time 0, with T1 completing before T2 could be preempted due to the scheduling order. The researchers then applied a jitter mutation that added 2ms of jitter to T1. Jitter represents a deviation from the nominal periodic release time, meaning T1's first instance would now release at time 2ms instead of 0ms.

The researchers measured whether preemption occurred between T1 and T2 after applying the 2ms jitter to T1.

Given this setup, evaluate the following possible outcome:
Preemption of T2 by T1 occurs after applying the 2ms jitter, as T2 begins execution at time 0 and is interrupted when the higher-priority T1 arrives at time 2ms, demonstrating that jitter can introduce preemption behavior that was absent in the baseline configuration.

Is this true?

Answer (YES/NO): YES